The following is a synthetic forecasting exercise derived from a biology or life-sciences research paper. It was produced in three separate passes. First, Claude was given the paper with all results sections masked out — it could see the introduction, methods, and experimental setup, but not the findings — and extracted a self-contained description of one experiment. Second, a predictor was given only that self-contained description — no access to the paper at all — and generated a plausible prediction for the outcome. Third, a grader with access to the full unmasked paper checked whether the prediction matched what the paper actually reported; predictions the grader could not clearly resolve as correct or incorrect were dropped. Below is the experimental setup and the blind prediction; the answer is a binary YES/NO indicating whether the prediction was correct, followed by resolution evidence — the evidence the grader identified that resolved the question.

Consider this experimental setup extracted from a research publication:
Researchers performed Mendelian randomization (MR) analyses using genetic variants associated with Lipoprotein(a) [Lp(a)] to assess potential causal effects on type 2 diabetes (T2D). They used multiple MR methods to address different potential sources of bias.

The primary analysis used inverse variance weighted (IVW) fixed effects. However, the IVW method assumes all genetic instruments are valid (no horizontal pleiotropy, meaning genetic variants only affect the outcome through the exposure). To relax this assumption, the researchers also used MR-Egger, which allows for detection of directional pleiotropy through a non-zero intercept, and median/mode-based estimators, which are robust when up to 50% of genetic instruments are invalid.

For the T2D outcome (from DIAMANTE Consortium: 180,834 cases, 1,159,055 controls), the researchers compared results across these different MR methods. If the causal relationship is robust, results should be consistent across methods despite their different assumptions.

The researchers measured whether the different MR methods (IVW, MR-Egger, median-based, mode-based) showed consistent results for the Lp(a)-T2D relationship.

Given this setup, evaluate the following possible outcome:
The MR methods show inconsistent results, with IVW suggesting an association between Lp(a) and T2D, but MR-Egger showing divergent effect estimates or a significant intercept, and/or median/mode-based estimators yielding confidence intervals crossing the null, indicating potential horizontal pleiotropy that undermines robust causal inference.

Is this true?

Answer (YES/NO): NO